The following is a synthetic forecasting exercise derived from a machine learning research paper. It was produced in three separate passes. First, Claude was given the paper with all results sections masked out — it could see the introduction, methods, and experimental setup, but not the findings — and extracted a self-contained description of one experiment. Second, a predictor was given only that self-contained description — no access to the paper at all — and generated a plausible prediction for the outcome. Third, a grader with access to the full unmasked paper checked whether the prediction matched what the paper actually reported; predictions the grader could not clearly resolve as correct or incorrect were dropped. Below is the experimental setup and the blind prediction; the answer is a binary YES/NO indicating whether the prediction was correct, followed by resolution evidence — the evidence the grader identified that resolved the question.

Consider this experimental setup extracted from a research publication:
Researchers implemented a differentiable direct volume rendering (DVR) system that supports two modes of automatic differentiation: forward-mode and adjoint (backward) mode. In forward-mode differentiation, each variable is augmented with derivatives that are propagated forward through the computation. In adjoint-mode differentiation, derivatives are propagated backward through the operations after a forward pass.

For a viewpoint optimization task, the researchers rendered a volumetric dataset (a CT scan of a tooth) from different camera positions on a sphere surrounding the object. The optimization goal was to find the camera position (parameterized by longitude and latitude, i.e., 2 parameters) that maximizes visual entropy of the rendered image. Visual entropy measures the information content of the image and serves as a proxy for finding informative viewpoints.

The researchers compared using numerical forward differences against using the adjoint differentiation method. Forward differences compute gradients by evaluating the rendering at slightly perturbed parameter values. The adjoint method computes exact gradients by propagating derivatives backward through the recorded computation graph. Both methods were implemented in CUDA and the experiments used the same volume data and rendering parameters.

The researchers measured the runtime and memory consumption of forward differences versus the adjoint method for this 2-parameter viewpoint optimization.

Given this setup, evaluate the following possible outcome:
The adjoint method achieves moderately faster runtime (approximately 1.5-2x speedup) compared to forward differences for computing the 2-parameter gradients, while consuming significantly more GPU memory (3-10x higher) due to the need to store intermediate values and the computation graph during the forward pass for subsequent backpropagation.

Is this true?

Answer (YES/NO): NO